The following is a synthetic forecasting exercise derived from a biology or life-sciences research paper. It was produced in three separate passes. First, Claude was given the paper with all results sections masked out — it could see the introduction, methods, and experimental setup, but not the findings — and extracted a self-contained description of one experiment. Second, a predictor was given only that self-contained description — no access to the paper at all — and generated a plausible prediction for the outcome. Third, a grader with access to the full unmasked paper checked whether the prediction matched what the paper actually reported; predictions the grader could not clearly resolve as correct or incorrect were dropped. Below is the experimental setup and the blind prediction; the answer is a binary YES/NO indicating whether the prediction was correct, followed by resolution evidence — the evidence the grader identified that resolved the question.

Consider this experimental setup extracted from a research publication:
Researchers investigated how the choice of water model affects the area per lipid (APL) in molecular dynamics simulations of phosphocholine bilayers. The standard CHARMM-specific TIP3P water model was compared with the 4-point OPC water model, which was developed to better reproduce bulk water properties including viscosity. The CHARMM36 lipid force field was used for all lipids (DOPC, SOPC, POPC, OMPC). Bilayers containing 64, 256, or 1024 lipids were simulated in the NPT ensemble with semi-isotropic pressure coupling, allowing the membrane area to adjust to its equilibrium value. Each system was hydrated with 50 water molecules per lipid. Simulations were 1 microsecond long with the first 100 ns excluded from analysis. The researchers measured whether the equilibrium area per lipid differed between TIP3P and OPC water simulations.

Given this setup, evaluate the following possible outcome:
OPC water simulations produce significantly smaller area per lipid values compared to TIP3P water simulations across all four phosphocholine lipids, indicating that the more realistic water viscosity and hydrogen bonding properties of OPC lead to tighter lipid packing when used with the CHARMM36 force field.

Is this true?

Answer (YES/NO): NO